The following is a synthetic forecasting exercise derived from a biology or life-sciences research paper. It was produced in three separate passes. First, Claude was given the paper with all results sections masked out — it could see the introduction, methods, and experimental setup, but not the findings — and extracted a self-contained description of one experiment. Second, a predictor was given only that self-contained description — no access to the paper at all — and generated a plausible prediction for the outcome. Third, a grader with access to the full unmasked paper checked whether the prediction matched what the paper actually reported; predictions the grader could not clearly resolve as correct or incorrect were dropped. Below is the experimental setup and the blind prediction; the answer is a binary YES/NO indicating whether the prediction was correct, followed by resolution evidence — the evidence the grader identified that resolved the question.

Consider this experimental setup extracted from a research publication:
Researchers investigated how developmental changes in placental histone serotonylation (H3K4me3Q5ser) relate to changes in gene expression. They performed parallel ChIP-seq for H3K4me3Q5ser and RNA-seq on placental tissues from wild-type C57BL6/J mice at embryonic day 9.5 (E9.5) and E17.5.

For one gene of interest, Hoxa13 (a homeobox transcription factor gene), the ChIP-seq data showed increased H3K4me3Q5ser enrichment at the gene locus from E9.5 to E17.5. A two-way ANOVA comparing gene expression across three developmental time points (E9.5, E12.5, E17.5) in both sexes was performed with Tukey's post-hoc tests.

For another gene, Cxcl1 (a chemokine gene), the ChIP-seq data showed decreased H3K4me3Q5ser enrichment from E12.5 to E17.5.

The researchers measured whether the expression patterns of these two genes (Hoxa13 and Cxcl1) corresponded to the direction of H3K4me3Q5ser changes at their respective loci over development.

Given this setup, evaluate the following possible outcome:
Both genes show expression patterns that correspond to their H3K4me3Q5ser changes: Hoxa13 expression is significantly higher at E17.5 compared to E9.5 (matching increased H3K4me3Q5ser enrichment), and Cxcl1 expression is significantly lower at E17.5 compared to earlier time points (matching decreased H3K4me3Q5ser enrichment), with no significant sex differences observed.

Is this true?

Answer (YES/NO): YES